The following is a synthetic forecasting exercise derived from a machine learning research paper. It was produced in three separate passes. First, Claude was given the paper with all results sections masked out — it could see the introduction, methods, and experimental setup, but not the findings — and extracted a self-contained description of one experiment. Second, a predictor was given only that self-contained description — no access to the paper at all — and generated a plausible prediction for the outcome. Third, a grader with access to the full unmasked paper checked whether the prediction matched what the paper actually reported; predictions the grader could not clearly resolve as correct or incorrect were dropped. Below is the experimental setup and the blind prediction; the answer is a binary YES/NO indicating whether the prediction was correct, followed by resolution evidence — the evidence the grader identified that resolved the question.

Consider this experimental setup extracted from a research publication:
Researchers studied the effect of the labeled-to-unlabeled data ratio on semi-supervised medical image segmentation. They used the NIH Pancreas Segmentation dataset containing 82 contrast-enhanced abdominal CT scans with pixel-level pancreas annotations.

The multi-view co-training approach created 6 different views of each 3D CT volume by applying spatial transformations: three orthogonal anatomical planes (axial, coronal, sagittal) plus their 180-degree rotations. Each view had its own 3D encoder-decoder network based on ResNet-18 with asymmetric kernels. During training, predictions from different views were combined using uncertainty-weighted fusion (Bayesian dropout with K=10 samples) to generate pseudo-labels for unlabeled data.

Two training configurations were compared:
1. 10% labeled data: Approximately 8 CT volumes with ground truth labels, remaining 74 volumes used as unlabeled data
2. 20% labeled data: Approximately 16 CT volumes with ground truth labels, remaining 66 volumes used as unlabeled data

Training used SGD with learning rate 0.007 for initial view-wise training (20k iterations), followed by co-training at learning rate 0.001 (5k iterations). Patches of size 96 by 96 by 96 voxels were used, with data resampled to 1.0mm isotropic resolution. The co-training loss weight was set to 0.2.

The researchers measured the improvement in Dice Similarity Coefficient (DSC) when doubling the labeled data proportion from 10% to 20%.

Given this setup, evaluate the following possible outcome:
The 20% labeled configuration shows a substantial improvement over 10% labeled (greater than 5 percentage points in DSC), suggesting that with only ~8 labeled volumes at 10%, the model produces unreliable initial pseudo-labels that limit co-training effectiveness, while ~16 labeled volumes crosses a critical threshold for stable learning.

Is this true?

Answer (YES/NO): NO